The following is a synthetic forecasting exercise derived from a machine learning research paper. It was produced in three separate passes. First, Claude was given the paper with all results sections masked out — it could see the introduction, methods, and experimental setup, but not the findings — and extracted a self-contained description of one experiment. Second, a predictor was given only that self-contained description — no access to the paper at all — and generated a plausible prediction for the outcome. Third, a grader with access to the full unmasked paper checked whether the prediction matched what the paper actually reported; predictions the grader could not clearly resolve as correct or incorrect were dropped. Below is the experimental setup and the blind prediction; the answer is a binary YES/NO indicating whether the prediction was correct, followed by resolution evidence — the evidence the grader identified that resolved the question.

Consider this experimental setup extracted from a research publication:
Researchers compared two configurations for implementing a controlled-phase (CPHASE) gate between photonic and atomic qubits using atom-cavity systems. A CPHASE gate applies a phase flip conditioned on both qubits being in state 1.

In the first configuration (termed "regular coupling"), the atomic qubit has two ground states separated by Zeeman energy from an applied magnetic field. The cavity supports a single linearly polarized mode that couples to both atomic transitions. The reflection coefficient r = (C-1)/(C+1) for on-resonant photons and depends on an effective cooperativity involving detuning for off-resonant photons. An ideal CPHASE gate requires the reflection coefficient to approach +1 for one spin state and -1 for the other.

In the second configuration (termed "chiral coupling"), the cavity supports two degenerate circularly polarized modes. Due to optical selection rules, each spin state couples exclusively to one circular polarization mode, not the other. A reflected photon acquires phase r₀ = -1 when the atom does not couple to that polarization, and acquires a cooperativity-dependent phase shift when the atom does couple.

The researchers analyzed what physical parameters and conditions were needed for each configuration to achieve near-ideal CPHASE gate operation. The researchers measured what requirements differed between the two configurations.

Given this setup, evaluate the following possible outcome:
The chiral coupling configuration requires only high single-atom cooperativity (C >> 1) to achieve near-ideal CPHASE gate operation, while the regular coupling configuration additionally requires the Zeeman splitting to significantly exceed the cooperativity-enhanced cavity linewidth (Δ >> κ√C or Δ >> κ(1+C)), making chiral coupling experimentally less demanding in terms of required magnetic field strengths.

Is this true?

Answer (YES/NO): NO